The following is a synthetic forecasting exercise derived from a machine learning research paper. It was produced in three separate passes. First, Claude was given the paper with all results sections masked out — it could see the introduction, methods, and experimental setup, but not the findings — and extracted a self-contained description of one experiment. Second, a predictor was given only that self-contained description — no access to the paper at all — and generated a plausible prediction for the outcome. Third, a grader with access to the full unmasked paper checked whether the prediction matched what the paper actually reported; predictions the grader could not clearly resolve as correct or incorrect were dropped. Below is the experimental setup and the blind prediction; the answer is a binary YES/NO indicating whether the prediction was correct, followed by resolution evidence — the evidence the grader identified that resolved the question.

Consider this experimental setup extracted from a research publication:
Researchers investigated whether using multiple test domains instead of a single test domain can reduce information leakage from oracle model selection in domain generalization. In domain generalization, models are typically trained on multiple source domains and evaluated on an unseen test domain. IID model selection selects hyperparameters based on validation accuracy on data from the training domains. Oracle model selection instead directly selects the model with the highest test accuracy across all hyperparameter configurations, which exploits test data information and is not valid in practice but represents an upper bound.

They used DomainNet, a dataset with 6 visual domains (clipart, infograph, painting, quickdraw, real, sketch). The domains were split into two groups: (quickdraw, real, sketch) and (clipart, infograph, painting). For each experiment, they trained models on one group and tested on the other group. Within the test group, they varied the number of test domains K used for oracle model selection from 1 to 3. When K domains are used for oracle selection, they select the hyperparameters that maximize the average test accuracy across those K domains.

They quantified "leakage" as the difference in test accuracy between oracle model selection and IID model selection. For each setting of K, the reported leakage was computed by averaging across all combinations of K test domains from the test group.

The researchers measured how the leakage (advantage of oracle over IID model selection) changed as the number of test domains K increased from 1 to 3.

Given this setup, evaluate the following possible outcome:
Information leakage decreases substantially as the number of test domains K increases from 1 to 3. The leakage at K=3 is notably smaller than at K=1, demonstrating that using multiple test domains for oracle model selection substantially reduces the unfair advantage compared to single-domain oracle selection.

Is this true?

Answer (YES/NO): YES